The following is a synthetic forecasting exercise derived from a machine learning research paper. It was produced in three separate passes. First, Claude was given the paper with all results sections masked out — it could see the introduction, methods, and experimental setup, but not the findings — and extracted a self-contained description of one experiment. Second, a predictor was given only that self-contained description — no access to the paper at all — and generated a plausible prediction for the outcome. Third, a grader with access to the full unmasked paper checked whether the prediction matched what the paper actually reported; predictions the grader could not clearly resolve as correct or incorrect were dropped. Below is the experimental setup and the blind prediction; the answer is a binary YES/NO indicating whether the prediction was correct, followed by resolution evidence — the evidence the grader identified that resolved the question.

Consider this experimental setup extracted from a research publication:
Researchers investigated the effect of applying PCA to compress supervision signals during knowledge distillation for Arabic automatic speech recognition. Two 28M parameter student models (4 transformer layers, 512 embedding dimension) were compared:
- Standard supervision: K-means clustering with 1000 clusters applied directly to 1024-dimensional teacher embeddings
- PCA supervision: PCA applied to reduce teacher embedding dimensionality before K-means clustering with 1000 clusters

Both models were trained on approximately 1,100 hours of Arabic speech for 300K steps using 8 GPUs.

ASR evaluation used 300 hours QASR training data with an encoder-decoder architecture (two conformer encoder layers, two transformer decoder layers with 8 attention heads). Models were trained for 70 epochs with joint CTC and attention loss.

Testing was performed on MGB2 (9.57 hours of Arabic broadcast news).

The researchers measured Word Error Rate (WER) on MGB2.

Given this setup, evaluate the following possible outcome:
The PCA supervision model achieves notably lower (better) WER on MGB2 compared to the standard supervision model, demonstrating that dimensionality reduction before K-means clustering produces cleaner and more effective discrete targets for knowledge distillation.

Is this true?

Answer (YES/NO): NO